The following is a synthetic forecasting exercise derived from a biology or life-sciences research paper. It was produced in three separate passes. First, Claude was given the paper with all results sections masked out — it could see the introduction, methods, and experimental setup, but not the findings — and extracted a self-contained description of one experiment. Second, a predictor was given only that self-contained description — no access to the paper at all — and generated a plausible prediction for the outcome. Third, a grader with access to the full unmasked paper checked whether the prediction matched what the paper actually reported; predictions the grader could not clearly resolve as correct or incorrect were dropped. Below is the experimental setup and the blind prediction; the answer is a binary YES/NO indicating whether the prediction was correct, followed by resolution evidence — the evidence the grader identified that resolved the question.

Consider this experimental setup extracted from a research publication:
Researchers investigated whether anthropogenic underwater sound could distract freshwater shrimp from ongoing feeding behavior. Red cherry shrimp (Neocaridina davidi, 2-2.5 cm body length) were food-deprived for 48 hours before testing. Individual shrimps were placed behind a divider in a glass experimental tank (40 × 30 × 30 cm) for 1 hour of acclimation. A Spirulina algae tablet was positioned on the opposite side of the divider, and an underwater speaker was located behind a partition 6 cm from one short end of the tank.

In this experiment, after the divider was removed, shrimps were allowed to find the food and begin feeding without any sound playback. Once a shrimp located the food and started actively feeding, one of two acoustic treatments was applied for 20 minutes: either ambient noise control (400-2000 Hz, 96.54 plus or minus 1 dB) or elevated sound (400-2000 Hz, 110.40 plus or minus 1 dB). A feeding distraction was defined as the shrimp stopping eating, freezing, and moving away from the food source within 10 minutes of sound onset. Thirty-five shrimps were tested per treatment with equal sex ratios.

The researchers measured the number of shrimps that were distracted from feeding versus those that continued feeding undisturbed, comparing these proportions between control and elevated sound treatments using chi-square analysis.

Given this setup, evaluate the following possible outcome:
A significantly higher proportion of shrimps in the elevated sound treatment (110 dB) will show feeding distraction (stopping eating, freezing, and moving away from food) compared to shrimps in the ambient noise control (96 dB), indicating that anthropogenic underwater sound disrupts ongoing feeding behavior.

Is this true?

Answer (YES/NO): YES